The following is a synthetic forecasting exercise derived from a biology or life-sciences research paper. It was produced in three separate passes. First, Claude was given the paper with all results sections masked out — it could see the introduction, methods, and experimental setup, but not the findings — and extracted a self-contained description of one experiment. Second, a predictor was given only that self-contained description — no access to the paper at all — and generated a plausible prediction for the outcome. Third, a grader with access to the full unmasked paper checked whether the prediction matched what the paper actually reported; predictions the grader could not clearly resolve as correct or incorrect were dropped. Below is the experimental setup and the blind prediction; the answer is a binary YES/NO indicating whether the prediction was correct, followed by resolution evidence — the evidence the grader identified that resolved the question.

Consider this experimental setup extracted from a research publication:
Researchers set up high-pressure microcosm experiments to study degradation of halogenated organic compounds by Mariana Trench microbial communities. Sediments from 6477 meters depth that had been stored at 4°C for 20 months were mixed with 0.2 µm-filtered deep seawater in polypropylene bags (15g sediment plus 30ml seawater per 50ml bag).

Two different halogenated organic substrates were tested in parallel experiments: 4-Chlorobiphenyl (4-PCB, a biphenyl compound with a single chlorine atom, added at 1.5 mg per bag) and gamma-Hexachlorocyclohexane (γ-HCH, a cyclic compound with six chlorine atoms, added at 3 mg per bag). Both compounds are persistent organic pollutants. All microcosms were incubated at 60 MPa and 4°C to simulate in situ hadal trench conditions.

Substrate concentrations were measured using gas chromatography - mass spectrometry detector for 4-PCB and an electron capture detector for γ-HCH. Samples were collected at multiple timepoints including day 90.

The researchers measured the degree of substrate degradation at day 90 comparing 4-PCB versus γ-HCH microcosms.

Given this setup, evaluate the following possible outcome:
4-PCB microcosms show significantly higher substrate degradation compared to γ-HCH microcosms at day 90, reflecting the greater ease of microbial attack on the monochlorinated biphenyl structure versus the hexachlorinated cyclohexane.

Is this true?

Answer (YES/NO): YES